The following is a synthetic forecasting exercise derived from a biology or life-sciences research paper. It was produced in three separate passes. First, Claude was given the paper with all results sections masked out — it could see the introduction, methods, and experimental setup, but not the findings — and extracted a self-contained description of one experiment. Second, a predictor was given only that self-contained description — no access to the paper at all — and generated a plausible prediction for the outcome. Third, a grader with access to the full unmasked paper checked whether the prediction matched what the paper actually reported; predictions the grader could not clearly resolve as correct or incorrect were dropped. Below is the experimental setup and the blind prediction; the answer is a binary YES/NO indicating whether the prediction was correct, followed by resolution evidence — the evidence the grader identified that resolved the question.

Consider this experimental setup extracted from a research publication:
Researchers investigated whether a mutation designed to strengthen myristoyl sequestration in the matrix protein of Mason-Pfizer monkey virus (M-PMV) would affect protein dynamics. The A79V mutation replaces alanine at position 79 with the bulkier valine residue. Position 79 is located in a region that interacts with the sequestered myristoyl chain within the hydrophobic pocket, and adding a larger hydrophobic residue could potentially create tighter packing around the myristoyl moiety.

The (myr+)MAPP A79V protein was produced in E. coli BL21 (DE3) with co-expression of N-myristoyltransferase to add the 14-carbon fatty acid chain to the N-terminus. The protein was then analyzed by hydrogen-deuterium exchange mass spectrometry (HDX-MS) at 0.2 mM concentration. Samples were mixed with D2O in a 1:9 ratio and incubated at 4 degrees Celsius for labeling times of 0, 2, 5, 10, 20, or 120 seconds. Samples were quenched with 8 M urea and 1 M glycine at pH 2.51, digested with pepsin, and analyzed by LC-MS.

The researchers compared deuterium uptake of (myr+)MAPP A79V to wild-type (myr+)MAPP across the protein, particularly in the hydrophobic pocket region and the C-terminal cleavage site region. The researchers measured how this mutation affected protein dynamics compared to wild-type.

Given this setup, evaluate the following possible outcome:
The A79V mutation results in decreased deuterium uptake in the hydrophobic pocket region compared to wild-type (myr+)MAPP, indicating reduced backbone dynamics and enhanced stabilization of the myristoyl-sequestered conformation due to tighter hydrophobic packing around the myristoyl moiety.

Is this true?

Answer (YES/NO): YES